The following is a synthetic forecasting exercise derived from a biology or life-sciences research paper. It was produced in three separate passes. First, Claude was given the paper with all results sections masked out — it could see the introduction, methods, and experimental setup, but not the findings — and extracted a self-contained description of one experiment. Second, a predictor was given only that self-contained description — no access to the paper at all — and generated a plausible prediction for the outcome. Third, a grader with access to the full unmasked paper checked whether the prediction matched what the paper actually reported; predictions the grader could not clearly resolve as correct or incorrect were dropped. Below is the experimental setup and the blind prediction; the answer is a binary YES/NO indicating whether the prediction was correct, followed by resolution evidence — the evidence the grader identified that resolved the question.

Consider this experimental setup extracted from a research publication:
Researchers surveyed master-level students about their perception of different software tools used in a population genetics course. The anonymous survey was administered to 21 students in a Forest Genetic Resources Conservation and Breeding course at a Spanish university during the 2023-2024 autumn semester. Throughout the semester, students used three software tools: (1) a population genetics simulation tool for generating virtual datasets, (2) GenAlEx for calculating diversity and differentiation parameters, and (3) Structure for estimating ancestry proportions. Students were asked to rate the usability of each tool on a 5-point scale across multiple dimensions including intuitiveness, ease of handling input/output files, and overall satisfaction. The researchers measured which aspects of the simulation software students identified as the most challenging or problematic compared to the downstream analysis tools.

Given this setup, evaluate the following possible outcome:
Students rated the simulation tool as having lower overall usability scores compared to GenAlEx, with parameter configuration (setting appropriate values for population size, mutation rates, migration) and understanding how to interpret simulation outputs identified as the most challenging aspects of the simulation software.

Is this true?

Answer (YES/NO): NO